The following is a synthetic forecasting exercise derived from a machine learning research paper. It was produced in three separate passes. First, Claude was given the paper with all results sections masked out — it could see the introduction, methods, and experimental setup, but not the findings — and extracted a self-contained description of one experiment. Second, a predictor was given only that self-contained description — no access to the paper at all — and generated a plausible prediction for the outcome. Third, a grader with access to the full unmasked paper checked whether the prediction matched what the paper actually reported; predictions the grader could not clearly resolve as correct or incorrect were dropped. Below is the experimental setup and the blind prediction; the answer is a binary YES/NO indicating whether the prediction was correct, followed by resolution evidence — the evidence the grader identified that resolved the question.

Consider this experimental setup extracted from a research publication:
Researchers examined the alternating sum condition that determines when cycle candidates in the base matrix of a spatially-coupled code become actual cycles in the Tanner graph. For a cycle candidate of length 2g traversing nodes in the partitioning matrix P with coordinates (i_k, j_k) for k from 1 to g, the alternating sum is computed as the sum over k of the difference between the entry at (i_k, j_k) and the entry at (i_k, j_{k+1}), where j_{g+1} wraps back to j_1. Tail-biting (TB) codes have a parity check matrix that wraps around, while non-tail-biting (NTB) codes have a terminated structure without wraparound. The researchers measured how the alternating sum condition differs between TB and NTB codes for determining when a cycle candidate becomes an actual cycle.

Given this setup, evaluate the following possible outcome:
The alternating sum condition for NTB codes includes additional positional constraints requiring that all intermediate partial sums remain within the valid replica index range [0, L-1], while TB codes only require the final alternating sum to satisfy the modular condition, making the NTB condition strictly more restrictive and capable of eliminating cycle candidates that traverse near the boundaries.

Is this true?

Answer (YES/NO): NO